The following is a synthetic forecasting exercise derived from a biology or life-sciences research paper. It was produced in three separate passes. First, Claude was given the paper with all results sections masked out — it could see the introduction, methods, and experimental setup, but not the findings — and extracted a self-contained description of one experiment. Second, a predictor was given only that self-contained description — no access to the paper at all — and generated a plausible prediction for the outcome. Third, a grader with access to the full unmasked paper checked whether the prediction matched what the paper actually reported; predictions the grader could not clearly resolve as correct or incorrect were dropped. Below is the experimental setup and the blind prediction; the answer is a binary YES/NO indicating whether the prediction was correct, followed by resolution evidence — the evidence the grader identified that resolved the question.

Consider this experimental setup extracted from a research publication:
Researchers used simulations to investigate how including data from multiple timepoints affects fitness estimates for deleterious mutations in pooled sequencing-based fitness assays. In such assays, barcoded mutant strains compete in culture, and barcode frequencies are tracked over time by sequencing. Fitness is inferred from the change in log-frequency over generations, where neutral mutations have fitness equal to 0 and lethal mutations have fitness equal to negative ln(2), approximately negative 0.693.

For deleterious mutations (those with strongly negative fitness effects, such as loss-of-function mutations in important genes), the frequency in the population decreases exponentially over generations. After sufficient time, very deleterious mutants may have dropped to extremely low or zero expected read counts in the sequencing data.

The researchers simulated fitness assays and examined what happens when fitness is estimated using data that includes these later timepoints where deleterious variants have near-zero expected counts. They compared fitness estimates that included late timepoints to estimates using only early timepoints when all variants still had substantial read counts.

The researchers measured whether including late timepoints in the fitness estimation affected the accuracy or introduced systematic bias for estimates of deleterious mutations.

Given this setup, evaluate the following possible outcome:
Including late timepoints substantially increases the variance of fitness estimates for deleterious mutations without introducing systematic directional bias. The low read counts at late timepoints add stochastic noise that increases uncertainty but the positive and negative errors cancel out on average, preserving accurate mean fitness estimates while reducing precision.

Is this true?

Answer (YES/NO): NO